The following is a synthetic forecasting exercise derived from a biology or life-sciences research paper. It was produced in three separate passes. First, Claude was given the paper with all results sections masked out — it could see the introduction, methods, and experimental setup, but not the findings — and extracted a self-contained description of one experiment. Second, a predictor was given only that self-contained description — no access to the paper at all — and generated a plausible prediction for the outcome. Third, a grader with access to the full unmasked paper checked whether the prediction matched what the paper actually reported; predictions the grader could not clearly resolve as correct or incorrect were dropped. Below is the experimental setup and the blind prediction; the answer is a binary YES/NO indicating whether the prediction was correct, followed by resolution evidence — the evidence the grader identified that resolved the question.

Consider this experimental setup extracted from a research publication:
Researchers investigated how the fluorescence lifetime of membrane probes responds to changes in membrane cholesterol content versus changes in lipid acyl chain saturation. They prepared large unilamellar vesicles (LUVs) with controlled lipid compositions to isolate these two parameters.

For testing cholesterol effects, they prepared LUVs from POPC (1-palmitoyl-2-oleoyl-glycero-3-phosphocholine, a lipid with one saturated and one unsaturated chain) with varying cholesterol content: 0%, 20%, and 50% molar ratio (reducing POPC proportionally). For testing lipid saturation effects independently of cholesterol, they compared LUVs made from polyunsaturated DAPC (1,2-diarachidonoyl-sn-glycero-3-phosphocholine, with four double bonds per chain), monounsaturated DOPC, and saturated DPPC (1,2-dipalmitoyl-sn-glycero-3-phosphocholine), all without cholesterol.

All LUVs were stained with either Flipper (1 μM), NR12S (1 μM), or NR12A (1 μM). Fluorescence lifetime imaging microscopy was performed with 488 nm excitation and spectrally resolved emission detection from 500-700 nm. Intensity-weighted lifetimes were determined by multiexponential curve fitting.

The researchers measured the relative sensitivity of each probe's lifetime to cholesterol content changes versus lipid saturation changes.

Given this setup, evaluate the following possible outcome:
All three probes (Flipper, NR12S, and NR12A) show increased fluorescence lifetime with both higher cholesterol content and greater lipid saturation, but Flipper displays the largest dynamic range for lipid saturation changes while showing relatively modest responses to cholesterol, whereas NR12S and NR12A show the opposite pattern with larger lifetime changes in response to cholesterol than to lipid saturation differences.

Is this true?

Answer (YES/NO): NO